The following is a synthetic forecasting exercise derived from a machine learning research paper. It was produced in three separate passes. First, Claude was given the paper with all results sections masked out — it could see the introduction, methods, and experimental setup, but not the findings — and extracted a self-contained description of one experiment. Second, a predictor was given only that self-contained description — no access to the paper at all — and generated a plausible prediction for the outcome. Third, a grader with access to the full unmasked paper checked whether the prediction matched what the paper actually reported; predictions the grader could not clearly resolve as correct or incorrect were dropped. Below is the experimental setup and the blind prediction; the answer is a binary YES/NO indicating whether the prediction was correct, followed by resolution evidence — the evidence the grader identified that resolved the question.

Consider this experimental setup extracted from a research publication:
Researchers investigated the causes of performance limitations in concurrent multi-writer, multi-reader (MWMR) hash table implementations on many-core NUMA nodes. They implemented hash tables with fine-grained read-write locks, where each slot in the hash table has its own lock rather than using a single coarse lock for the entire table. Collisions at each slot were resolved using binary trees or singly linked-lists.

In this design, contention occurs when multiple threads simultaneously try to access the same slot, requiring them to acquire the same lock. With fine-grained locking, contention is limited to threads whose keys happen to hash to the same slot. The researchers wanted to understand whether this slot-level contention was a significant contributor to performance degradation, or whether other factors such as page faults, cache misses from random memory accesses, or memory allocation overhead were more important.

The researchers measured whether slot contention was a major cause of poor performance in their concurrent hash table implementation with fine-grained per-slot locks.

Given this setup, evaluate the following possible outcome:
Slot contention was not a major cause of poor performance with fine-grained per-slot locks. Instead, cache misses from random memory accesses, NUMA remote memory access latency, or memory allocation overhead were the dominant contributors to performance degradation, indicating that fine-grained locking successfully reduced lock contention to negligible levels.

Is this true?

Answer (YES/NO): YES